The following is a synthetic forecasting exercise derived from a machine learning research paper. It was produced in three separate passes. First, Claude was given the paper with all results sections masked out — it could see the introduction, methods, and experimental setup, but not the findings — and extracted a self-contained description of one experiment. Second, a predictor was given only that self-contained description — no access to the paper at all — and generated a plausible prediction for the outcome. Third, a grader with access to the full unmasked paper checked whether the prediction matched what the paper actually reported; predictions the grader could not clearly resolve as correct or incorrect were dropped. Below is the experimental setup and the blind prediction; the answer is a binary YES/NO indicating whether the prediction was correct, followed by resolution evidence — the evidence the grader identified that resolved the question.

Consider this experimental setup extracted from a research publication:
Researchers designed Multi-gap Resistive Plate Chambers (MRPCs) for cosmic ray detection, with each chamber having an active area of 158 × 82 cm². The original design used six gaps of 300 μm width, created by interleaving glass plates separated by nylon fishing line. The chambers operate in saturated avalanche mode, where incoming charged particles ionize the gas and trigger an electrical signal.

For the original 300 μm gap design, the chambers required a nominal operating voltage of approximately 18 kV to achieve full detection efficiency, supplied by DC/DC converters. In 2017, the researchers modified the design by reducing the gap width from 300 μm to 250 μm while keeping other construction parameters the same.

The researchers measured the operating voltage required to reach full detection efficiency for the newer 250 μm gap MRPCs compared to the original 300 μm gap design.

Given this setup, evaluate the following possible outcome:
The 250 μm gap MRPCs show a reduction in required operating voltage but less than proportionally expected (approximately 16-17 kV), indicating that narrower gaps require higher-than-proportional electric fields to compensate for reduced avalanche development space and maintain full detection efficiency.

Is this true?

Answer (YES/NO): YES